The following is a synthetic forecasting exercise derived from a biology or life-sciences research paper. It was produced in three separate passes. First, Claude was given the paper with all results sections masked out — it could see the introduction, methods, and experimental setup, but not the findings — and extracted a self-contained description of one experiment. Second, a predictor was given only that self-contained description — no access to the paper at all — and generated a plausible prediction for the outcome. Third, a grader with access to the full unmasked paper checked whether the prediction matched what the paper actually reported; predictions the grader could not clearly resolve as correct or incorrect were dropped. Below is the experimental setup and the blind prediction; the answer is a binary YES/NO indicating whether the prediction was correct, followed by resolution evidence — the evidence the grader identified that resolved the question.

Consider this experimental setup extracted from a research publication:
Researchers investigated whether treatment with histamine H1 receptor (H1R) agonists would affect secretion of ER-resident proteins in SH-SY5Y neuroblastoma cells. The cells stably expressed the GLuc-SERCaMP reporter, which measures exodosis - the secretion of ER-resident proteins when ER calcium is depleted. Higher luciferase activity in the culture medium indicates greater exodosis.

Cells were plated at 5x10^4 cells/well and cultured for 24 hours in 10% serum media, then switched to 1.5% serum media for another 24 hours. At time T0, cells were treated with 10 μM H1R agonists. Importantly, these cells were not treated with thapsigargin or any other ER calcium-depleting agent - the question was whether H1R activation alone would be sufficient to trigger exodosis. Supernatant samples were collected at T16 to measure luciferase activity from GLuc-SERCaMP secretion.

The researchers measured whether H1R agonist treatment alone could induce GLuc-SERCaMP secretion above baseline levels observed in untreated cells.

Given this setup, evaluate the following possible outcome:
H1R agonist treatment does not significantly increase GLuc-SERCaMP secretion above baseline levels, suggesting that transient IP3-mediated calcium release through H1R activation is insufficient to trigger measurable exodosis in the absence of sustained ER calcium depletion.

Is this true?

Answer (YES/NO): NO